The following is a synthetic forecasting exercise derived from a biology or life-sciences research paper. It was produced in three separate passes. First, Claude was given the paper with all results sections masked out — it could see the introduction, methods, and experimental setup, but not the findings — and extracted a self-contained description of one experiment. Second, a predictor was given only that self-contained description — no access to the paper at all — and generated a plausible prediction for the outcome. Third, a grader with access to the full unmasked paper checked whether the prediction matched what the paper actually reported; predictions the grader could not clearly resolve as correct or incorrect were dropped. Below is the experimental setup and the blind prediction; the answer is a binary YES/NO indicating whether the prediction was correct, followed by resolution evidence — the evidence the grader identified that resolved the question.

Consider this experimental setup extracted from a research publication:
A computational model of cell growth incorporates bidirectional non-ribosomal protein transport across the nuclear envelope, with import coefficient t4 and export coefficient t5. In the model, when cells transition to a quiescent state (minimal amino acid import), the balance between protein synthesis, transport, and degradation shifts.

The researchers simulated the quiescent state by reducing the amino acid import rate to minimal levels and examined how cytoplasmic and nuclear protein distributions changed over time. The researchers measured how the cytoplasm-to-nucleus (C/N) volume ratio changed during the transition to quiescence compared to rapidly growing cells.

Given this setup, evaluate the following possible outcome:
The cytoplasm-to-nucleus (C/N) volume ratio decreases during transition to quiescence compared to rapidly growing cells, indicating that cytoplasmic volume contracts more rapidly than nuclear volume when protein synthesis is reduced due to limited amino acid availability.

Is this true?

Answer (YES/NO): YES